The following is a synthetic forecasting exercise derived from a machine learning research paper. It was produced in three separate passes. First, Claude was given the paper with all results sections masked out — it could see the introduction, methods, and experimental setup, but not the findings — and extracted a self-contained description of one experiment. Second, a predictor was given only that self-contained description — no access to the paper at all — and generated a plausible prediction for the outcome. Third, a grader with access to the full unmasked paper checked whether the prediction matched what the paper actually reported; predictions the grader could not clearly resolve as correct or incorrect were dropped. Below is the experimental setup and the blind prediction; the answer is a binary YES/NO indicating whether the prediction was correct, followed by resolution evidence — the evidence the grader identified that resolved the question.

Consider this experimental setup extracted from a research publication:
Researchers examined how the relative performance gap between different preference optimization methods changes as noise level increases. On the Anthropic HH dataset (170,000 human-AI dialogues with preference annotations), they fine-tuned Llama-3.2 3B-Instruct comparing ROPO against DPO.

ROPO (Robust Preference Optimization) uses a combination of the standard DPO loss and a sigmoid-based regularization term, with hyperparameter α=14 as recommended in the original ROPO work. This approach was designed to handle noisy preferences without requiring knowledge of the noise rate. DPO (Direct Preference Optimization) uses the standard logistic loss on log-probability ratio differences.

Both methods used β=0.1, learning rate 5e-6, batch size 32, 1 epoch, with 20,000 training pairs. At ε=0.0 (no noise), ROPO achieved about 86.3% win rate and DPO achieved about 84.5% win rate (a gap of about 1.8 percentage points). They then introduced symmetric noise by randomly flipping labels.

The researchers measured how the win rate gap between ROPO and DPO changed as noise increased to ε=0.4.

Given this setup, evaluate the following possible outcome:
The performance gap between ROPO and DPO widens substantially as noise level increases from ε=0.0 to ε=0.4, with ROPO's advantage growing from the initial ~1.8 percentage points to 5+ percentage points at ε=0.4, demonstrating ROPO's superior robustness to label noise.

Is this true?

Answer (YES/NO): NO